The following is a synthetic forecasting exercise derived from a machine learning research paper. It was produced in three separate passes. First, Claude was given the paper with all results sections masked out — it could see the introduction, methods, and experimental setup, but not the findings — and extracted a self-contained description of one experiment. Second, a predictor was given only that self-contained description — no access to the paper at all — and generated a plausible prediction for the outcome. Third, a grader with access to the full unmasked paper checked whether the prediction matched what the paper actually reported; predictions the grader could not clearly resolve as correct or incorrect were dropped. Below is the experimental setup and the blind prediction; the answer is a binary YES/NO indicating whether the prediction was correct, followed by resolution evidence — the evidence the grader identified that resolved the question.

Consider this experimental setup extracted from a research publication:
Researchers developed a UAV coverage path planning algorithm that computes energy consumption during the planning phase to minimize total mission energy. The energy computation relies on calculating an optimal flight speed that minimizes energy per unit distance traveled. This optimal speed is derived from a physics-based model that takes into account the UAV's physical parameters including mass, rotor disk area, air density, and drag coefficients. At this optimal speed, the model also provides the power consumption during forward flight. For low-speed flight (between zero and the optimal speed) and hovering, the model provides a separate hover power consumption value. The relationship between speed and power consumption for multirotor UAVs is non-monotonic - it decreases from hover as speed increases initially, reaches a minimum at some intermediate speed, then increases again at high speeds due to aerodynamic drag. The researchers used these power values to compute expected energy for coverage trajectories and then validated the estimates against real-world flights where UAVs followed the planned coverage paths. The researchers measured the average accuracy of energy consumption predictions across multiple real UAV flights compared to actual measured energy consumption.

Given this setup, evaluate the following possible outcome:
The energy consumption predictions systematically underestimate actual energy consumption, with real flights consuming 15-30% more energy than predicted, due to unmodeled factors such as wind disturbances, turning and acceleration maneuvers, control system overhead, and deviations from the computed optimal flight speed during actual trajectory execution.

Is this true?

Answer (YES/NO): NO